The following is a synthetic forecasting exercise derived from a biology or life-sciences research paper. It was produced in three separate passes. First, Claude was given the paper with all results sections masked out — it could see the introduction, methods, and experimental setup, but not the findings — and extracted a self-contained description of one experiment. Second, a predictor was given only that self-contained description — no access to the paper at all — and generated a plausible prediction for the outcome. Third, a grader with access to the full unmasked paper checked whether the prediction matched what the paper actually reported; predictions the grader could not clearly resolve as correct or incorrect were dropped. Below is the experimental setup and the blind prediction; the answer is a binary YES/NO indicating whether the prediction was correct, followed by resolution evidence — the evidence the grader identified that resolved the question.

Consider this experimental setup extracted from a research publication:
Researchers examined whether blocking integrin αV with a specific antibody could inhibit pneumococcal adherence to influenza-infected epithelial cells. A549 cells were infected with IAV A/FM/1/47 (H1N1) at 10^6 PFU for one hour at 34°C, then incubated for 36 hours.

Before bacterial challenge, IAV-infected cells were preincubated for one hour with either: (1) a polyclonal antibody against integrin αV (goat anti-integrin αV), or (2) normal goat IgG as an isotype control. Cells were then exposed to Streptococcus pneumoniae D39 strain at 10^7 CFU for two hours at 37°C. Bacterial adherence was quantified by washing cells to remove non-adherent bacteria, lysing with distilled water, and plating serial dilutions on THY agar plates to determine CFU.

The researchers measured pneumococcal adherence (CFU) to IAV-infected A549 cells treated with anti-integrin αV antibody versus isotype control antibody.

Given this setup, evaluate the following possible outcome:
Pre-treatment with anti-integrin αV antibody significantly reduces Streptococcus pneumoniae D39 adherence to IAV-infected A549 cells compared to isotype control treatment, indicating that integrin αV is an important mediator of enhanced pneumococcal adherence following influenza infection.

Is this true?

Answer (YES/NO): YES